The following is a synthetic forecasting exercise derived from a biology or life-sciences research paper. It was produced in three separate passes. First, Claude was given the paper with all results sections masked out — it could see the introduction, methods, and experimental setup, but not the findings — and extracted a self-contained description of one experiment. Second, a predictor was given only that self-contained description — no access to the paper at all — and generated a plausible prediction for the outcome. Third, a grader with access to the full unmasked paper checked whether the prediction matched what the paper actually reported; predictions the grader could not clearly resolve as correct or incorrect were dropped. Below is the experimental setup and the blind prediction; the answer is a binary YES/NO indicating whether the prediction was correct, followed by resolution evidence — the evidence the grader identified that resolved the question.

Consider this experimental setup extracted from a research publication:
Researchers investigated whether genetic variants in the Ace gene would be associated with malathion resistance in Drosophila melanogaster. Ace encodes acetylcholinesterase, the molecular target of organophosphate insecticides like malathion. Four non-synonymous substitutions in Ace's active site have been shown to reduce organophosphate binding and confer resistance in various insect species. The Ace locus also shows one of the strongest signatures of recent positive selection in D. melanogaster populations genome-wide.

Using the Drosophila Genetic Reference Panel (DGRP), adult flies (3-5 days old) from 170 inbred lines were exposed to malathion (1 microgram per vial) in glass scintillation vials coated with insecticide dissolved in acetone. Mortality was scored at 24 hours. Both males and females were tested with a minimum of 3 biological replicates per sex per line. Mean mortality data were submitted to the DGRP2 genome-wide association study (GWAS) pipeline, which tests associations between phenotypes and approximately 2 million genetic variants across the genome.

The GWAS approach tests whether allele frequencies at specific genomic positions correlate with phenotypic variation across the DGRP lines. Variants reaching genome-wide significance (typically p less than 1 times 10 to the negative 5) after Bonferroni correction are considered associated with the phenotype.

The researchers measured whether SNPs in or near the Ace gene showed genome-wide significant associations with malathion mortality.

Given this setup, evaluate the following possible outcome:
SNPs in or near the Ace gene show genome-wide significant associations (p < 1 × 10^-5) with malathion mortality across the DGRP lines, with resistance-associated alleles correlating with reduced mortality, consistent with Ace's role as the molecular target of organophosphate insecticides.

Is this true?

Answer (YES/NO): YES